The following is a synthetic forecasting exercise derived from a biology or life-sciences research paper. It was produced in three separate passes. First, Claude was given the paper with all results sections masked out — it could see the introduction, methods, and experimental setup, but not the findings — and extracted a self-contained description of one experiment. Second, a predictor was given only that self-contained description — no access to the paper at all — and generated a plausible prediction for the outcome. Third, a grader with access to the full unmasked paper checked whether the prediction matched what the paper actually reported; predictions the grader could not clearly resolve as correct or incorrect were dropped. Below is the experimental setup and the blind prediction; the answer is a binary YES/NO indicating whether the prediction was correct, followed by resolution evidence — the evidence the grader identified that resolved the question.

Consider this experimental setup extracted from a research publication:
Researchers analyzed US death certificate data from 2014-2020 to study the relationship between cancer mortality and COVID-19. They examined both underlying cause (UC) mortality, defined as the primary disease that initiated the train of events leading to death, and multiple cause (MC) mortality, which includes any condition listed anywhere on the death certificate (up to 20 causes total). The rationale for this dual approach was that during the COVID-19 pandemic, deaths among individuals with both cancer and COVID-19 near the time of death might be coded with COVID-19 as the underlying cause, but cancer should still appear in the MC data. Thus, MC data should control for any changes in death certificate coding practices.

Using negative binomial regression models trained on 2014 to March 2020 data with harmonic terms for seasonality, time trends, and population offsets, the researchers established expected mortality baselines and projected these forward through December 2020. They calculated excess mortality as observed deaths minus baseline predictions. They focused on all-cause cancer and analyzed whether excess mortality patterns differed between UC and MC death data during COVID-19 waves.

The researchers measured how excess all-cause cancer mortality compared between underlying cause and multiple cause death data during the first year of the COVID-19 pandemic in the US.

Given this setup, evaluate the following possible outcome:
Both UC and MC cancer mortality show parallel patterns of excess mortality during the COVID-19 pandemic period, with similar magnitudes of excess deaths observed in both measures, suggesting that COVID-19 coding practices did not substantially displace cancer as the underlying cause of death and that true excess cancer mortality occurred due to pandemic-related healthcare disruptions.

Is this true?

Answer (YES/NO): NO